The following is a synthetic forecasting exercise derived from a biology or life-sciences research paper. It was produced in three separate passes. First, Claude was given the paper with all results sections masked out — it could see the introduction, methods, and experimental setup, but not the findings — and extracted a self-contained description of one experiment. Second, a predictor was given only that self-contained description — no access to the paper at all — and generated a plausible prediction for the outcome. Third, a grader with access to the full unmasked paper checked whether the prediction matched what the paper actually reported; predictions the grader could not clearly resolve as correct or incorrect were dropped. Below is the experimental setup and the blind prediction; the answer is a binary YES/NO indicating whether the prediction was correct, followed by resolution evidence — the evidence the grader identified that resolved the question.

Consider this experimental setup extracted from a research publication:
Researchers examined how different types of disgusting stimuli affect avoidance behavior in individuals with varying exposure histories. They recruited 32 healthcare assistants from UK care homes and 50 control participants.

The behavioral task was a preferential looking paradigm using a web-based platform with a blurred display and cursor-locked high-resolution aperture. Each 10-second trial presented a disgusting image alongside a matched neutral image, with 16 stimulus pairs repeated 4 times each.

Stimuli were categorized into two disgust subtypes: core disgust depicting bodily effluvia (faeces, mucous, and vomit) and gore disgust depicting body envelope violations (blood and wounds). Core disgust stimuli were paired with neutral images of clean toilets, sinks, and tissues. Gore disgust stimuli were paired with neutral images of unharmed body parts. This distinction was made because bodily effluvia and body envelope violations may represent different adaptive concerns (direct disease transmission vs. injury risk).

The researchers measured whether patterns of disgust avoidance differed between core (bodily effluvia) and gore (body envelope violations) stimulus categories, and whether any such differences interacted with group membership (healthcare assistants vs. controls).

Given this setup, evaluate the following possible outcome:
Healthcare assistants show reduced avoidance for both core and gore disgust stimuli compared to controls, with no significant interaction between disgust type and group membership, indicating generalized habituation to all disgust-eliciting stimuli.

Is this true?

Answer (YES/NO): YES